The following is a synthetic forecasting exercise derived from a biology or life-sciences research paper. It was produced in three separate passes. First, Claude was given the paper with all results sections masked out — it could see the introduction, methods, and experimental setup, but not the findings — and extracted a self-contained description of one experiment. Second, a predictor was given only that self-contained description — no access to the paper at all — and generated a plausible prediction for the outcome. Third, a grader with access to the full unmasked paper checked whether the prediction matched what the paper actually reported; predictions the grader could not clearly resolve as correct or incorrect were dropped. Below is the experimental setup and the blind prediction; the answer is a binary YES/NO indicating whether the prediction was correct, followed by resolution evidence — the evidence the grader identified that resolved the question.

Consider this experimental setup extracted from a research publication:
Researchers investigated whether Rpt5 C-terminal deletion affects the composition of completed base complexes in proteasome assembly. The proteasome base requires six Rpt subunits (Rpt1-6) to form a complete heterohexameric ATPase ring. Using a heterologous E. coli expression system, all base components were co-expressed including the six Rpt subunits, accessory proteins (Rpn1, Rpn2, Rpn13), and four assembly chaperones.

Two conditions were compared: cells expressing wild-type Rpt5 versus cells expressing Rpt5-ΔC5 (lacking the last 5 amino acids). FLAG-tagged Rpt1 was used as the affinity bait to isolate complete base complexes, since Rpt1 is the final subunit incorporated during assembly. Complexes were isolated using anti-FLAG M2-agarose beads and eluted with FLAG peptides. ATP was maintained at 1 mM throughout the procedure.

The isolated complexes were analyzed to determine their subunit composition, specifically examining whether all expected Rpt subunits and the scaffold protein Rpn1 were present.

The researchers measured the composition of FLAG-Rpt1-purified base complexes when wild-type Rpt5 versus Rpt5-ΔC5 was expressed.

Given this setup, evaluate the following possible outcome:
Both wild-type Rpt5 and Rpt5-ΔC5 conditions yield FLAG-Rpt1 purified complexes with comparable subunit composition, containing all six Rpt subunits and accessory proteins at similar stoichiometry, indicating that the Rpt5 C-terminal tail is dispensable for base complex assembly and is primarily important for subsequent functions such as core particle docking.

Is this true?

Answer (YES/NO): NO